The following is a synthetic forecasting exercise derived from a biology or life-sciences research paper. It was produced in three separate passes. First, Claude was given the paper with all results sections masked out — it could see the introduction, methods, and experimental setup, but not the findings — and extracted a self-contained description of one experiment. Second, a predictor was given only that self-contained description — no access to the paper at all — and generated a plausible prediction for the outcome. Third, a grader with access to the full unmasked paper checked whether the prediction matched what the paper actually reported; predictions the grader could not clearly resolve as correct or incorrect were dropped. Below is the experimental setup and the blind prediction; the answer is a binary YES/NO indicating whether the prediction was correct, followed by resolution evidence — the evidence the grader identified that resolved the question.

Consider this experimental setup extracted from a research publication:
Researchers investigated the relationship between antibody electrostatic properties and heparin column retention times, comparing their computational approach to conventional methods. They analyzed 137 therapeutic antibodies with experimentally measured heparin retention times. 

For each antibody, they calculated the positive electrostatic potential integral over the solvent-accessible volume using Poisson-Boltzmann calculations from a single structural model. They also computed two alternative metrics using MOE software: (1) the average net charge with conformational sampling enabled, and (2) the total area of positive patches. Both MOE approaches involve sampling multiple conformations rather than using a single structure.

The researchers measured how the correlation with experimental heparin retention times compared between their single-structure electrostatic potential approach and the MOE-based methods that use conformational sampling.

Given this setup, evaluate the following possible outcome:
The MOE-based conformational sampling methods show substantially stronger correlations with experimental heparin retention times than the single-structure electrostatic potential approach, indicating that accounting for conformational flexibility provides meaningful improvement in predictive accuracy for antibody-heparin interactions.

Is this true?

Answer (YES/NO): NO